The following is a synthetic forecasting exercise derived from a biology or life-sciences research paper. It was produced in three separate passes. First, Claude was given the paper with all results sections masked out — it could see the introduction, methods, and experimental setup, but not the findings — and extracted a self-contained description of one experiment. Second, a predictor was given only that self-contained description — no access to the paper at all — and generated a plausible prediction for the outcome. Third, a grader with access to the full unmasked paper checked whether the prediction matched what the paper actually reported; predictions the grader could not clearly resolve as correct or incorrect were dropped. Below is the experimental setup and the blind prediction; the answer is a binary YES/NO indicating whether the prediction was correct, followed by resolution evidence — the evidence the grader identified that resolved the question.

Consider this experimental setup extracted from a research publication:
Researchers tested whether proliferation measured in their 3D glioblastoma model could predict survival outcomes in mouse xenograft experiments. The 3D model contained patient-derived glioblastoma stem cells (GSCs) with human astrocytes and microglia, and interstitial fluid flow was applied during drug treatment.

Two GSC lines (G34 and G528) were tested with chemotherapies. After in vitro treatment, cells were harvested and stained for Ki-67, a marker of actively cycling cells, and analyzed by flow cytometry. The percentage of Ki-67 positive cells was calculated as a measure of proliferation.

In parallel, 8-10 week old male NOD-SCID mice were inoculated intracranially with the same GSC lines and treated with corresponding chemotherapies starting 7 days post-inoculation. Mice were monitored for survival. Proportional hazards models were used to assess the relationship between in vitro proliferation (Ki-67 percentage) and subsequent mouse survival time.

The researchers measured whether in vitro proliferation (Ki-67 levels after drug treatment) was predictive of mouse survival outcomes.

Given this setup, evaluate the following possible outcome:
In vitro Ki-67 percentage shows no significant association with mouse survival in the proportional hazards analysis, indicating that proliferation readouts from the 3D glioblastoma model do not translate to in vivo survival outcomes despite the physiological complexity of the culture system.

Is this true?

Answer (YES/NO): YES